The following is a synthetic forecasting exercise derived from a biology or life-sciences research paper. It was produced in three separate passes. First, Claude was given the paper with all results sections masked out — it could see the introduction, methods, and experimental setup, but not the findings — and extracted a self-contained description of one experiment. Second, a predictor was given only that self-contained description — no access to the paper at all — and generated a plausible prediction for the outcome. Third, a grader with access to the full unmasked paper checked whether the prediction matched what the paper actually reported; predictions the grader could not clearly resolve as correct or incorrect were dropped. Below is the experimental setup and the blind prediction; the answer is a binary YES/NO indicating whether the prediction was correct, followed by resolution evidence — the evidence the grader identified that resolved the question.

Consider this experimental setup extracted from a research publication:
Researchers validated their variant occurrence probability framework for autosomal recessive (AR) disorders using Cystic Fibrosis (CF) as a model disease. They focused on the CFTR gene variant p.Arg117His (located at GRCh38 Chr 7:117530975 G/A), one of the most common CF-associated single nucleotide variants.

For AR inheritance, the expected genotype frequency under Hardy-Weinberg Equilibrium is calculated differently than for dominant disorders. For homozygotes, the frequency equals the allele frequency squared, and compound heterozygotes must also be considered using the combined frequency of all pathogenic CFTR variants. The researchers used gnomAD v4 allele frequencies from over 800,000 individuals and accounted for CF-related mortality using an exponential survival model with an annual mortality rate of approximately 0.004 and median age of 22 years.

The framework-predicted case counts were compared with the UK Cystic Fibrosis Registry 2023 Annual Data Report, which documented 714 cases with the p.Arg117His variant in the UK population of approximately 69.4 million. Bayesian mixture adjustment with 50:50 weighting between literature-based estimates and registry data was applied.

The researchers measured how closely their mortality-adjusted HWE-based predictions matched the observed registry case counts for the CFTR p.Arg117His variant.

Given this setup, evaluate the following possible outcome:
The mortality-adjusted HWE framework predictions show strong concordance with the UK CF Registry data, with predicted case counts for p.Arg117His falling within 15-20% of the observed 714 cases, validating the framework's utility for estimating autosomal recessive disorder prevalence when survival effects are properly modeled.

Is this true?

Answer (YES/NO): NO